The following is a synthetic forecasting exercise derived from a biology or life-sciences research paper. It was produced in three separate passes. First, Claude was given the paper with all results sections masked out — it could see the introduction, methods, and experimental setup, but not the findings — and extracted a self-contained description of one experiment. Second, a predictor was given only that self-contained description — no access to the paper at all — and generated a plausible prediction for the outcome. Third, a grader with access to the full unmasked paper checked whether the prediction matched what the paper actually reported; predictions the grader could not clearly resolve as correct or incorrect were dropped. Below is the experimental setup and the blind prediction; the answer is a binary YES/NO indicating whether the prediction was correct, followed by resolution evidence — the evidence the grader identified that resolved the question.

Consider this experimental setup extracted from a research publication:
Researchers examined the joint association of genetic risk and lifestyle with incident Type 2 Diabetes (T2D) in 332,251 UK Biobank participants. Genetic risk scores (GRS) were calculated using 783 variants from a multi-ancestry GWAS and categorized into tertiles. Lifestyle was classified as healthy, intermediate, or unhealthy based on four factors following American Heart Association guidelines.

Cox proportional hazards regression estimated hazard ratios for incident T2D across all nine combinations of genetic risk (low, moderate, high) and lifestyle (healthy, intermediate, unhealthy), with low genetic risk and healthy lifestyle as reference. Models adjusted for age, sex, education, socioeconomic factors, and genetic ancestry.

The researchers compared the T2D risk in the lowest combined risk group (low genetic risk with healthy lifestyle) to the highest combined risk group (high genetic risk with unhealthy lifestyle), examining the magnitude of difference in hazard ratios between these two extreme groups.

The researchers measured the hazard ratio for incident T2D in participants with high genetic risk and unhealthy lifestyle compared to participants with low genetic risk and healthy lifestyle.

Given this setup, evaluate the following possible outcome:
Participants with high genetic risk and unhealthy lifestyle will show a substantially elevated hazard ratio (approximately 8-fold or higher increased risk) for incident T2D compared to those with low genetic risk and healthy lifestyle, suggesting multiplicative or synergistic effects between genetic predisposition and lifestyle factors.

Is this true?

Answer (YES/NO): YES